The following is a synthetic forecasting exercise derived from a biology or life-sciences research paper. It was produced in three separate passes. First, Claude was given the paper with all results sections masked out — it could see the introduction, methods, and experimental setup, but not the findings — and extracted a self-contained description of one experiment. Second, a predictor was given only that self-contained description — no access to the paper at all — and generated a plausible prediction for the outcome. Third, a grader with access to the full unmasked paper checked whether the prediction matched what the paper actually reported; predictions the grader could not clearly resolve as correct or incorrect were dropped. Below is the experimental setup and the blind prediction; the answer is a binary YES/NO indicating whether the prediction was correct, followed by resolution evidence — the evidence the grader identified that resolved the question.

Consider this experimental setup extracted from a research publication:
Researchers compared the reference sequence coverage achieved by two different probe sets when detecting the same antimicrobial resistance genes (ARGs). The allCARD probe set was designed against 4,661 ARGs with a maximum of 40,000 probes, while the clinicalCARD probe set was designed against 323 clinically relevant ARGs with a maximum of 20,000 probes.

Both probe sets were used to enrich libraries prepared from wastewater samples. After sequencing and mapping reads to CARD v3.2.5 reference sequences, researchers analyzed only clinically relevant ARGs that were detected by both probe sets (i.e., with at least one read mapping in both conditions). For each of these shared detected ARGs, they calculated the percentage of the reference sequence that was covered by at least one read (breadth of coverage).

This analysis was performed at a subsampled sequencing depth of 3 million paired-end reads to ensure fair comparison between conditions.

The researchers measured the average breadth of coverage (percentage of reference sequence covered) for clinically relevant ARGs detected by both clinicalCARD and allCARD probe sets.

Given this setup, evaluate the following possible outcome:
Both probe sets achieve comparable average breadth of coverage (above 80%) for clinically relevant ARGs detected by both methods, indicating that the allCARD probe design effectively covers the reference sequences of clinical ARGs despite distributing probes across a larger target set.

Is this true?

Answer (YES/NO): NO